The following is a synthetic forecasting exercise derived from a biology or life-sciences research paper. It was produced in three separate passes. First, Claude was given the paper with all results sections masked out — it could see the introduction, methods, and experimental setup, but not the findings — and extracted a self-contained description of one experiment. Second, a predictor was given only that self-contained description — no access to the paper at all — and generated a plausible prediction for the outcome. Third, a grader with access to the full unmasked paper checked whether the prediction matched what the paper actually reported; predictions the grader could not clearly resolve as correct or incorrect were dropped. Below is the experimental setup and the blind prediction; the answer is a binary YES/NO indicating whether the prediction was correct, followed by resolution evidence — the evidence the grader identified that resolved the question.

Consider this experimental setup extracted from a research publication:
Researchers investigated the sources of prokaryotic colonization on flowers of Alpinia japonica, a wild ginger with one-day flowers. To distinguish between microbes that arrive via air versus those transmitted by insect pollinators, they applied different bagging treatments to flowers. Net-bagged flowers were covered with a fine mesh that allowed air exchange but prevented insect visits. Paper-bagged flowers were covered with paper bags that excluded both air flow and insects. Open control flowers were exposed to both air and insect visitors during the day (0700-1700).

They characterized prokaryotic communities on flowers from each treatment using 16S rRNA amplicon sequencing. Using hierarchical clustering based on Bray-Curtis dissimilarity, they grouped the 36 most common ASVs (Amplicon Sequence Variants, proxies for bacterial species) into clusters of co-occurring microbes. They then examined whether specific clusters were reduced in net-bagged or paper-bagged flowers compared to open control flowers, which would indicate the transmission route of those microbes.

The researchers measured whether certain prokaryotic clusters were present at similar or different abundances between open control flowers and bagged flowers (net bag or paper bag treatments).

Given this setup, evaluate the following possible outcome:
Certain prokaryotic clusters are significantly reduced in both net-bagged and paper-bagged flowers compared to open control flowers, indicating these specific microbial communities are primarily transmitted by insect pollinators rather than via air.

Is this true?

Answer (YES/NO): NO